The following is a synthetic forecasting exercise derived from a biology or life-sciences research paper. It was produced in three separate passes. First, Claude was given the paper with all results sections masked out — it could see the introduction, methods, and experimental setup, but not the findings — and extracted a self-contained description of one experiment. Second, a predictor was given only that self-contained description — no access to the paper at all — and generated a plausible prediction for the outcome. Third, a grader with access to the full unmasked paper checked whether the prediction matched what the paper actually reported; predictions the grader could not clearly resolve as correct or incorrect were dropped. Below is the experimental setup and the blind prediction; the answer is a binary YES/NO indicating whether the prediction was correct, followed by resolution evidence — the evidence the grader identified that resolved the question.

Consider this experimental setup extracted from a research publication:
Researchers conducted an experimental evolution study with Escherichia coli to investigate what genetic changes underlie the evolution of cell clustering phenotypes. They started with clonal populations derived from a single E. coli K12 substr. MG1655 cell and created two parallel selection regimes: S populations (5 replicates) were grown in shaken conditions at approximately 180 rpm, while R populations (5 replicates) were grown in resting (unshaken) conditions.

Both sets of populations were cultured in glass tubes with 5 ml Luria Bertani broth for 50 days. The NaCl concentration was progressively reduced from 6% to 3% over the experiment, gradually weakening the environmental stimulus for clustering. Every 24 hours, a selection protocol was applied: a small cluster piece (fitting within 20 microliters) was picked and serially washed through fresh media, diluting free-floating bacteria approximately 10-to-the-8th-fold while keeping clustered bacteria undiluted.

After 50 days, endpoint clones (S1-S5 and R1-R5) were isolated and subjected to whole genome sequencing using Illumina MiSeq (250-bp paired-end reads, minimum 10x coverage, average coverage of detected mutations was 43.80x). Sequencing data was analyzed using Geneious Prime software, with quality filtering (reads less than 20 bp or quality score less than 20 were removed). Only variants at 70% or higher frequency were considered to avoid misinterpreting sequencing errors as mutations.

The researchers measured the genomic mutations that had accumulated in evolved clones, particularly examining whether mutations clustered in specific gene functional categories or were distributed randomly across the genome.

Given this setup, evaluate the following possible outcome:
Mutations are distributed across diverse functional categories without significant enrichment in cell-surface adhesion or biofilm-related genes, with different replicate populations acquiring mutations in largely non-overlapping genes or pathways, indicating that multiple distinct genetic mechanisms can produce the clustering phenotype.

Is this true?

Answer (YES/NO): NO